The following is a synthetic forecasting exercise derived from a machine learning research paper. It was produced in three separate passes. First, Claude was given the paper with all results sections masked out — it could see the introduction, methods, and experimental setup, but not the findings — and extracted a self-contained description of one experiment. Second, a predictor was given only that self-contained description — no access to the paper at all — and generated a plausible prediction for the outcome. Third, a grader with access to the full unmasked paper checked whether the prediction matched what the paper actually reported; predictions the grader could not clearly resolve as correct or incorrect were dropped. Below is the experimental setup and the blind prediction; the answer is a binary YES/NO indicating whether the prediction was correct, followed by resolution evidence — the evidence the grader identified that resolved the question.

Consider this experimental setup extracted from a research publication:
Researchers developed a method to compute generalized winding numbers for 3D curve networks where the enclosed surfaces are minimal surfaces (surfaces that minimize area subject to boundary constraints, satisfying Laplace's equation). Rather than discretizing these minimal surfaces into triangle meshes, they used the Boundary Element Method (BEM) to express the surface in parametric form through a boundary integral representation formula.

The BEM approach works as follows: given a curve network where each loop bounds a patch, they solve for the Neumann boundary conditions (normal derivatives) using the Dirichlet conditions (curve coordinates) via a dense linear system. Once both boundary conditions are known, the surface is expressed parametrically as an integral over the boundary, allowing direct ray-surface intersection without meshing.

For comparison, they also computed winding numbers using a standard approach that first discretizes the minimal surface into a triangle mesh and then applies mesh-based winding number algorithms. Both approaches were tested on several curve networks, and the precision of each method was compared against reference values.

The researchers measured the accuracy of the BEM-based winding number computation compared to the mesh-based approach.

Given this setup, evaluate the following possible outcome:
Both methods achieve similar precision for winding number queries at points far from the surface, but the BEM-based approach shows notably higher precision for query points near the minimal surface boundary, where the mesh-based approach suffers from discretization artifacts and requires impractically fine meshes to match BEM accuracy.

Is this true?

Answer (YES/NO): NO